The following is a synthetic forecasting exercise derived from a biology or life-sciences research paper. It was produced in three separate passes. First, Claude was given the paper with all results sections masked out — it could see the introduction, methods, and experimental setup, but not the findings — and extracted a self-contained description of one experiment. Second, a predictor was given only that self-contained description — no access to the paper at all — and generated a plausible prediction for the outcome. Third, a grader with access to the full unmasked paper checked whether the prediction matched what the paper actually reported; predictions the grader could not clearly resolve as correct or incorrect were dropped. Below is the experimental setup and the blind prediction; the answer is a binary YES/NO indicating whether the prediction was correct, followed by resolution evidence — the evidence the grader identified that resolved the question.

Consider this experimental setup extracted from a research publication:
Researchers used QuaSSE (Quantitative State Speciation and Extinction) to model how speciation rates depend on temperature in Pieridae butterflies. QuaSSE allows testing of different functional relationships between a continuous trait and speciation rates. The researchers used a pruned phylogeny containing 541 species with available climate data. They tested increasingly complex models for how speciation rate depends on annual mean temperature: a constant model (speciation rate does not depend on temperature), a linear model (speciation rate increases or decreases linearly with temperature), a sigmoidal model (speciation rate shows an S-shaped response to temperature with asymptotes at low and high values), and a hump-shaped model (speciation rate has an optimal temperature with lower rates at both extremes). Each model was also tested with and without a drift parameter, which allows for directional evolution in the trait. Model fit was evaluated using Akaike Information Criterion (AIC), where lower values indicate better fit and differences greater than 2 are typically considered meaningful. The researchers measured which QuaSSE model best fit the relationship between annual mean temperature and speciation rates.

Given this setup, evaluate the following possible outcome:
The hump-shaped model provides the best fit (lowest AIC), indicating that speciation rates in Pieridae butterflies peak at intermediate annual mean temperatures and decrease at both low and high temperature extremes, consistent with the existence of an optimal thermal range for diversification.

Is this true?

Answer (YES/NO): NO